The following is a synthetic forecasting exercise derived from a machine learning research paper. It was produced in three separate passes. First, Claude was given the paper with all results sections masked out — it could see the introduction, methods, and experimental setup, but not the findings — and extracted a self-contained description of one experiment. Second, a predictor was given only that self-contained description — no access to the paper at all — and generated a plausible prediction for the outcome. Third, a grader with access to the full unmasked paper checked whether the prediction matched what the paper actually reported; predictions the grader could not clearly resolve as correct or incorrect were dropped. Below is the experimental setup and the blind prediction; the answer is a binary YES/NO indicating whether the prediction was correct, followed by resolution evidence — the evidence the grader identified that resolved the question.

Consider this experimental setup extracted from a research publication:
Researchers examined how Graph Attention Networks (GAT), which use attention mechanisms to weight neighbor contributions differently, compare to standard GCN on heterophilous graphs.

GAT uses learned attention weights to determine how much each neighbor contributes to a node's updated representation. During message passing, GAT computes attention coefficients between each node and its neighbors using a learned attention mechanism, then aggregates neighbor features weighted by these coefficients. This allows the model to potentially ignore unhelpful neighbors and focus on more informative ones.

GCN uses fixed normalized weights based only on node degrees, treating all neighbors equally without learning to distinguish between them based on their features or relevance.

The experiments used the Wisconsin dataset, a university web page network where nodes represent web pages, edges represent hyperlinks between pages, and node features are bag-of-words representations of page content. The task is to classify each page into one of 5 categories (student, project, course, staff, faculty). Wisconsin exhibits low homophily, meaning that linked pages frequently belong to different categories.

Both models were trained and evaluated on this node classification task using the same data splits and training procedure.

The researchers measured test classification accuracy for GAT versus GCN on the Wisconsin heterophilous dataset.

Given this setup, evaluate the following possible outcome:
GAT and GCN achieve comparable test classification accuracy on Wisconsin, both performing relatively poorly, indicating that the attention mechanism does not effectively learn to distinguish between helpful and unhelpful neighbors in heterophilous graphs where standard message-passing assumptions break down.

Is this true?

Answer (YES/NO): NO